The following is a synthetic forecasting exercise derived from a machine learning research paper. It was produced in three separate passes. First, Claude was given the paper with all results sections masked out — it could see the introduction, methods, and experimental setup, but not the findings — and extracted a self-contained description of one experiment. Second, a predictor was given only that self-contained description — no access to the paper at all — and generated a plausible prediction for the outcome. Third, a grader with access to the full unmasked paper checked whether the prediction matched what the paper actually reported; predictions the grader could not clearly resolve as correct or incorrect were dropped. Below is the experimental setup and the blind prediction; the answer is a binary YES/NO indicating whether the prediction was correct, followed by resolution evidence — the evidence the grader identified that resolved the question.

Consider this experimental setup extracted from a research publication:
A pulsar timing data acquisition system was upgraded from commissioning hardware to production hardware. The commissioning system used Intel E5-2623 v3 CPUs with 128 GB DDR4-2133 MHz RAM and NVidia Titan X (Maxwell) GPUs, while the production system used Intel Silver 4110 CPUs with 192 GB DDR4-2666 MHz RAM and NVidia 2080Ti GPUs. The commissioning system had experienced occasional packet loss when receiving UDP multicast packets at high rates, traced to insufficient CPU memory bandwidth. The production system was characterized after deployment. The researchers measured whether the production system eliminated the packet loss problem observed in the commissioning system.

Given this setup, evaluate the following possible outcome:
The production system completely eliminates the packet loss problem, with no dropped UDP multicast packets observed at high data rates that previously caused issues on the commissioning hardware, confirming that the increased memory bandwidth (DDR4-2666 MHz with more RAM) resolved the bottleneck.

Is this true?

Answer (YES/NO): NO